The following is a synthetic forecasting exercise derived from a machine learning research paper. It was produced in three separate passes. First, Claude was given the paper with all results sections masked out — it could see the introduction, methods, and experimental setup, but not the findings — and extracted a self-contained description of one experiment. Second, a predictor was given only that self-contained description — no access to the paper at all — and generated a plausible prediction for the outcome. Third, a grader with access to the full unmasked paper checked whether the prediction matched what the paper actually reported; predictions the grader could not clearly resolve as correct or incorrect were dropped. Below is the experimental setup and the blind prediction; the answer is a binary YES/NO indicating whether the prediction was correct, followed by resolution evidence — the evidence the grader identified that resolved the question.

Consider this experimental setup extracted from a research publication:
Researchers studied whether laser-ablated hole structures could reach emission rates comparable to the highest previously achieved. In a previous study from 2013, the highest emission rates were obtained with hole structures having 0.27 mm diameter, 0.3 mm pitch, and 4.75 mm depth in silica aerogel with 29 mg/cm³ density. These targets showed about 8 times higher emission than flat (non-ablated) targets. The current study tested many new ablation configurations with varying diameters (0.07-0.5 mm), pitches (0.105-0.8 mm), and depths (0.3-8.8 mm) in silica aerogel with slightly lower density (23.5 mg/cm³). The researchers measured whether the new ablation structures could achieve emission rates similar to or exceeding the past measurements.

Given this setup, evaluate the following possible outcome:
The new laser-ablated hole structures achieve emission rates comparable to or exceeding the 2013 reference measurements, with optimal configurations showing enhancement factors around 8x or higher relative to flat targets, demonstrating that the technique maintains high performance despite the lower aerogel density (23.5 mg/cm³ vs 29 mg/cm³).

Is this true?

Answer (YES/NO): YES